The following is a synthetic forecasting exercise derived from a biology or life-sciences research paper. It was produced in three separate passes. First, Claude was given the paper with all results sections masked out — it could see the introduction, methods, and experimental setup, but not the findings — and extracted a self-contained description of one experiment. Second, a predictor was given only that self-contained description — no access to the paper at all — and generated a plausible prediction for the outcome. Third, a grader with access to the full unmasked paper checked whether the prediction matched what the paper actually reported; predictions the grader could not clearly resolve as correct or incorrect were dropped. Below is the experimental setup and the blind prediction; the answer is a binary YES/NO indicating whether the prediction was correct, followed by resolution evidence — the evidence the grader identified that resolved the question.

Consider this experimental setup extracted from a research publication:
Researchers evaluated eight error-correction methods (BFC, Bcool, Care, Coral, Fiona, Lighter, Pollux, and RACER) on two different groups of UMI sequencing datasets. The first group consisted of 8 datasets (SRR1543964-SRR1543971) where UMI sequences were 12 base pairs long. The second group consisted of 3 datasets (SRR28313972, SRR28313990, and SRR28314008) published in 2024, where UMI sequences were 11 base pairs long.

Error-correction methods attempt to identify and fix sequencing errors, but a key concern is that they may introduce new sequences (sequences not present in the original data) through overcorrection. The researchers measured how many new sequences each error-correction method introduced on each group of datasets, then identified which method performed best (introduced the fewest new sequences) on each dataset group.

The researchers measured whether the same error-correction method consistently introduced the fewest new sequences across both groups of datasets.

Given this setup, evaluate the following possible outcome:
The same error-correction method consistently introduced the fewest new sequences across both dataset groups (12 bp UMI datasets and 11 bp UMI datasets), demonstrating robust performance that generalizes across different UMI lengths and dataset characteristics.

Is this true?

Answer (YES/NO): NO